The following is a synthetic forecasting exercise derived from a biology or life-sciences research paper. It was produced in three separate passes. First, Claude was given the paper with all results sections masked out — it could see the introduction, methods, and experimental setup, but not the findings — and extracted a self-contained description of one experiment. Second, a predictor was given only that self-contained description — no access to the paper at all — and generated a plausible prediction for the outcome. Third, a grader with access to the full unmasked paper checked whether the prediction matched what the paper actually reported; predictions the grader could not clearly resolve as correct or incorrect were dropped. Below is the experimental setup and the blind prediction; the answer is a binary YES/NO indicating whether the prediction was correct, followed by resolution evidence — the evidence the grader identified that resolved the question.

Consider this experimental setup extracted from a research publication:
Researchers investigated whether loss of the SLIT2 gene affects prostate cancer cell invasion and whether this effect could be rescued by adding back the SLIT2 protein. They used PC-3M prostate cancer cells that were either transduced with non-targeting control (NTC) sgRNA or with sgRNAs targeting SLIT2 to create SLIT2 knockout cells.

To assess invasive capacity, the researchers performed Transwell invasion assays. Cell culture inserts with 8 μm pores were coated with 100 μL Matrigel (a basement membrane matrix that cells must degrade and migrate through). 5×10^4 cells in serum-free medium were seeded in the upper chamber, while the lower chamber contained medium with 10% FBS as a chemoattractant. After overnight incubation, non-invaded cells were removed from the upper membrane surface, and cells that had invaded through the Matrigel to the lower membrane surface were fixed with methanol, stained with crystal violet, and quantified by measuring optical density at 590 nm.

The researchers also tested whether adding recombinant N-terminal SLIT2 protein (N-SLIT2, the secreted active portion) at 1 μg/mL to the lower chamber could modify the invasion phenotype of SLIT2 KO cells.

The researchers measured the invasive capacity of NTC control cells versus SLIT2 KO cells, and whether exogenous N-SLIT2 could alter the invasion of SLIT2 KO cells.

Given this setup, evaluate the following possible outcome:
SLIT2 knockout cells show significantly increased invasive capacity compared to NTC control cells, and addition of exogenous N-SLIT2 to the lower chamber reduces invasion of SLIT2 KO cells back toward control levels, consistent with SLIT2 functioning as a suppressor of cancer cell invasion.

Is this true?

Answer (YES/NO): YES